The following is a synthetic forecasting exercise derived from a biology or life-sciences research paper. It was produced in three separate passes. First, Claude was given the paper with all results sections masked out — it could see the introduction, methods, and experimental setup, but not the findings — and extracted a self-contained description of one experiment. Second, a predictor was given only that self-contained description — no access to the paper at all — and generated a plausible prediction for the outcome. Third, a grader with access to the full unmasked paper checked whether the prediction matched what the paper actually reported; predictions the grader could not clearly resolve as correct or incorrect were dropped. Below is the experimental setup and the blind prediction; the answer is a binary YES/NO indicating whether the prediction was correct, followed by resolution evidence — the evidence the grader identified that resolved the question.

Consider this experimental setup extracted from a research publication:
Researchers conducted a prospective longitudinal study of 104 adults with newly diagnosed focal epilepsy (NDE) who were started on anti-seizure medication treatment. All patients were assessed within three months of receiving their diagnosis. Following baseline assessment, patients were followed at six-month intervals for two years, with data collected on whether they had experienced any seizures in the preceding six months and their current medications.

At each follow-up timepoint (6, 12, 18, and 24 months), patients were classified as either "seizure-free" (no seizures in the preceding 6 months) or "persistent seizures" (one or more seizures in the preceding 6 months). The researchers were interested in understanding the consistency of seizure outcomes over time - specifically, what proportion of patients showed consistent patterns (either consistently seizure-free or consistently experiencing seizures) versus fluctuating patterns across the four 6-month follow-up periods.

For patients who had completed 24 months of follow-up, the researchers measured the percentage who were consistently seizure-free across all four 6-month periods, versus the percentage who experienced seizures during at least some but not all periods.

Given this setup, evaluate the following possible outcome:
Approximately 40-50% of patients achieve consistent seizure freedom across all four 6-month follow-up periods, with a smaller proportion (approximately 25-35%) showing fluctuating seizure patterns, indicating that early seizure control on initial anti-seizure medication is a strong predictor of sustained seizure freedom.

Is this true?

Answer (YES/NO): NO